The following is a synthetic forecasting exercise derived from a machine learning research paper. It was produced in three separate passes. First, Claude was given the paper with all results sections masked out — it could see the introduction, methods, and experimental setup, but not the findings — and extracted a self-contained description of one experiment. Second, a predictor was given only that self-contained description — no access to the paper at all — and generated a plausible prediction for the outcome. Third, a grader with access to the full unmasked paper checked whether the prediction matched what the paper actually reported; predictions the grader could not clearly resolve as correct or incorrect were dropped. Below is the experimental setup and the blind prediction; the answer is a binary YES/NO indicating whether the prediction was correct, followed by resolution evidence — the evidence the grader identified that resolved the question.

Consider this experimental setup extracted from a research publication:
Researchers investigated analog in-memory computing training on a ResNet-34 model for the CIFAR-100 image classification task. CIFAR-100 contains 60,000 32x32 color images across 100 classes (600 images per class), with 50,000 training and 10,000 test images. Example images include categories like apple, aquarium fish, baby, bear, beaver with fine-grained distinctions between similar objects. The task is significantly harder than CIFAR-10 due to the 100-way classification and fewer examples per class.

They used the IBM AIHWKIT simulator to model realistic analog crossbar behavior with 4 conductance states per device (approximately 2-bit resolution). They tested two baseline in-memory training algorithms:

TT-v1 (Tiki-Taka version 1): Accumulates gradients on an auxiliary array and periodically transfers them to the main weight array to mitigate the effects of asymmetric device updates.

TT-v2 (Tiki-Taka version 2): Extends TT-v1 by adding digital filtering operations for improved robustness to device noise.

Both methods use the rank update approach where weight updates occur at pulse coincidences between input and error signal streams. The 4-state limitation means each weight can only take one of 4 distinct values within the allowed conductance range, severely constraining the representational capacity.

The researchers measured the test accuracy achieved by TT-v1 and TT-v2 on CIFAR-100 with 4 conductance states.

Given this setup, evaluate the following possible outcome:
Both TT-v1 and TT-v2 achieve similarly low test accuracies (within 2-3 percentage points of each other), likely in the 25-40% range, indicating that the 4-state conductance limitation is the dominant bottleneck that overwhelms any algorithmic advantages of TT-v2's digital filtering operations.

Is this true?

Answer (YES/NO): NO